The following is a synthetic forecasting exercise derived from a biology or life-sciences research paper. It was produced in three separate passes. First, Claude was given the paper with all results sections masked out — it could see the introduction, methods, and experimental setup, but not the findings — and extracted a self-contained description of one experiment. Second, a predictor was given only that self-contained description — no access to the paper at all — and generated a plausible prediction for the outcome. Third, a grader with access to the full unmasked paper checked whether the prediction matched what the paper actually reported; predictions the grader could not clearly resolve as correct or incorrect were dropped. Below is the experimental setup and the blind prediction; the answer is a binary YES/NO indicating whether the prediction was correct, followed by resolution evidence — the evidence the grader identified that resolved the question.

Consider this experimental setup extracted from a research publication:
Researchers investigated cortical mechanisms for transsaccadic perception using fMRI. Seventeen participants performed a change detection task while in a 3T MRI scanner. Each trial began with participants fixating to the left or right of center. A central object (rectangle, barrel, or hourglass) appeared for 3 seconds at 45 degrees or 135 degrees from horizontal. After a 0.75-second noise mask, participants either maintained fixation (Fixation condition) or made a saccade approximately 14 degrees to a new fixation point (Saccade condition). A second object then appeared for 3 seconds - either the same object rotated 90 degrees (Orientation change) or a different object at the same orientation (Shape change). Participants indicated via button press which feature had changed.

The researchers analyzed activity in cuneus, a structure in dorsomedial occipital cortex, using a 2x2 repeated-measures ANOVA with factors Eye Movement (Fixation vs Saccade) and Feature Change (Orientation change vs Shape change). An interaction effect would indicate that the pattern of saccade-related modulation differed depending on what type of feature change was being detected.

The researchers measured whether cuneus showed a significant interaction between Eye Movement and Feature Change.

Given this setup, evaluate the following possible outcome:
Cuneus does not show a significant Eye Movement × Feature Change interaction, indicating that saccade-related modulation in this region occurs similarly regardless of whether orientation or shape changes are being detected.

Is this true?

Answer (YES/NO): YES